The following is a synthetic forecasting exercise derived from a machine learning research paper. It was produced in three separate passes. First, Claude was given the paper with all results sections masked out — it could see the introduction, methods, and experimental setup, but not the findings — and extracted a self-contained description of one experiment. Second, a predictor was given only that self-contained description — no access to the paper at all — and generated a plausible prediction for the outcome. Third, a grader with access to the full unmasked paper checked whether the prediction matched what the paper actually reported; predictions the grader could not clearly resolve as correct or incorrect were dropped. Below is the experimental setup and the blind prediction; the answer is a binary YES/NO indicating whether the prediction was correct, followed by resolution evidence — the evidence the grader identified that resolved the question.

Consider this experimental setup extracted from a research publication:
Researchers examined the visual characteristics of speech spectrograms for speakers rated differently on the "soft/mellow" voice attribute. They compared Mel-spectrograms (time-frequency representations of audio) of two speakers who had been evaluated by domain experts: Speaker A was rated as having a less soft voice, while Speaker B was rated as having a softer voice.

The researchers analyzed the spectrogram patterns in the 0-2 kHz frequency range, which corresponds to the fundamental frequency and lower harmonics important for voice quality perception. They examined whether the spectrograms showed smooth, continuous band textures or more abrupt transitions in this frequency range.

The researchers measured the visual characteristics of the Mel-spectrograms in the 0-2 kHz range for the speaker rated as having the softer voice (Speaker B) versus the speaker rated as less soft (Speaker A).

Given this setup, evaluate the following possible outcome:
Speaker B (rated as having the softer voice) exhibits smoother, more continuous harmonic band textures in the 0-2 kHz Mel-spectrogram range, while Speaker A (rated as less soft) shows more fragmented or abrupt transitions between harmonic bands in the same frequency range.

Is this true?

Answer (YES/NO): NO